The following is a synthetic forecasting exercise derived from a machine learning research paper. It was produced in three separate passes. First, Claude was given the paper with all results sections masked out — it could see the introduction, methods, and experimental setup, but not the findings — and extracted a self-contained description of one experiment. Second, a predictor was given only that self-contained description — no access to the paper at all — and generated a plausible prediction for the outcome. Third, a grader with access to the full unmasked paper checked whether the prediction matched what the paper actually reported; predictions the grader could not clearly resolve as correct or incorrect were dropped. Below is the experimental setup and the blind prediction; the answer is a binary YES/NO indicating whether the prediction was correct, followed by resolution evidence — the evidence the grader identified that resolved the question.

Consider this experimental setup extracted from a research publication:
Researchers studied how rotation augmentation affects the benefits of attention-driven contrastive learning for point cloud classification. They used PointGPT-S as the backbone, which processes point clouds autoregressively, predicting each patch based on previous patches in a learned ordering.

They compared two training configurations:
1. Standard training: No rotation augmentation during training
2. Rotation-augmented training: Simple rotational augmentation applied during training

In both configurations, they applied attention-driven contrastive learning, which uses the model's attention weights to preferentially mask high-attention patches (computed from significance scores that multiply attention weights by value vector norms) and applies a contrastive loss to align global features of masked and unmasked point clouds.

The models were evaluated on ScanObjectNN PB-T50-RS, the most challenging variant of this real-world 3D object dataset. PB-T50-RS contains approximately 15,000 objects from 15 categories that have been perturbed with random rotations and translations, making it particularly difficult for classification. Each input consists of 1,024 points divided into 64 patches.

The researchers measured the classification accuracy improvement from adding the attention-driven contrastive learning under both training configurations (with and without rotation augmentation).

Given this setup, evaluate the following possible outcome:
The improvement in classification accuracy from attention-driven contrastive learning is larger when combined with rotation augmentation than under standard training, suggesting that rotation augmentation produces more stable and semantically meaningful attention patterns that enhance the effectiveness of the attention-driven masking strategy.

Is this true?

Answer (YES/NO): YES